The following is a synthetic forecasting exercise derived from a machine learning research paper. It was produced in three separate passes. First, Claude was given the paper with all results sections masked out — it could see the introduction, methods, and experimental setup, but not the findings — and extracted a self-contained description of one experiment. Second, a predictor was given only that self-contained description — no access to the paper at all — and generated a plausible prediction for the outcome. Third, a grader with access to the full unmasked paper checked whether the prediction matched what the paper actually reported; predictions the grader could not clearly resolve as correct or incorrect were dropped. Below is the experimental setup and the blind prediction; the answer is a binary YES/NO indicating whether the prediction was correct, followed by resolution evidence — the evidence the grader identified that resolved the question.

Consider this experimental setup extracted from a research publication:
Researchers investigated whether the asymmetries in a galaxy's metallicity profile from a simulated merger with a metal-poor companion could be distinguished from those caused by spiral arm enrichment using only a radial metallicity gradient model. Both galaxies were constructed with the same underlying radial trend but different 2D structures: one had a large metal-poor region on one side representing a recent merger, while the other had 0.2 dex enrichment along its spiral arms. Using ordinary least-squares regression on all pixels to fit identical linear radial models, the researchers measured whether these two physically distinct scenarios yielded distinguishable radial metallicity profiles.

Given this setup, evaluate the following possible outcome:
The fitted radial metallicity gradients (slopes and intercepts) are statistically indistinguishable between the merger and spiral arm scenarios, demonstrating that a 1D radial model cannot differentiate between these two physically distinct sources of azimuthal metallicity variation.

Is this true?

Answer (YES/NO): YES